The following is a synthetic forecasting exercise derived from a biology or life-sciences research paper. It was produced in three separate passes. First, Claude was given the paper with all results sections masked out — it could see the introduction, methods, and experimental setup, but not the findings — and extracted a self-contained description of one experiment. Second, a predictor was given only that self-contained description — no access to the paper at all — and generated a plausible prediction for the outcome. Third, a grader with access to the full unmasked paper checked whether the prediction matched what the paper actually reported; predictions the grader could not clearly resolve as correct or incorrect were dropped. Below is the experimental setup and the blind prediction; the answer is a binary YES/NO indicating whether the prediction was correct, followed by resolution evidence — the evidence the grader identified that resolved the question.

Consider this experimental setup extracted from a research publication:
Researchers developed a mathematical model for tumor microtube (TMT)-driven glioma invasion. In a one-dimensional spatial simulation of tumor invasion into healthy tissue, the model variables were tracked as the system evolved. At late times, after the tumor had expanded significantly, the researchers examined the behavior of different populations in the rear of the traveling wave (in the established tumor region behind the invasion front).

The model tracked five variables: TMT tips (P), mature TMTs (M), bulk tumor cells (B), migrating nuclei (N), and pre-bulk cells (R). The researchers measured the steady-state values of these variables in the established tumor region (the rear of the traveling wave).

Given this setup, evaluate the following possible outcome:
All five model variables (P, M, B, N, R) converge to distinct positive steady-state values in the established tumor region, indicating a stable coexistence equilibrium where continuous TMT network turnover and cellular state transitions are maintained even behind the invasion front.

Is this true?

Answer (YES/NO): NO